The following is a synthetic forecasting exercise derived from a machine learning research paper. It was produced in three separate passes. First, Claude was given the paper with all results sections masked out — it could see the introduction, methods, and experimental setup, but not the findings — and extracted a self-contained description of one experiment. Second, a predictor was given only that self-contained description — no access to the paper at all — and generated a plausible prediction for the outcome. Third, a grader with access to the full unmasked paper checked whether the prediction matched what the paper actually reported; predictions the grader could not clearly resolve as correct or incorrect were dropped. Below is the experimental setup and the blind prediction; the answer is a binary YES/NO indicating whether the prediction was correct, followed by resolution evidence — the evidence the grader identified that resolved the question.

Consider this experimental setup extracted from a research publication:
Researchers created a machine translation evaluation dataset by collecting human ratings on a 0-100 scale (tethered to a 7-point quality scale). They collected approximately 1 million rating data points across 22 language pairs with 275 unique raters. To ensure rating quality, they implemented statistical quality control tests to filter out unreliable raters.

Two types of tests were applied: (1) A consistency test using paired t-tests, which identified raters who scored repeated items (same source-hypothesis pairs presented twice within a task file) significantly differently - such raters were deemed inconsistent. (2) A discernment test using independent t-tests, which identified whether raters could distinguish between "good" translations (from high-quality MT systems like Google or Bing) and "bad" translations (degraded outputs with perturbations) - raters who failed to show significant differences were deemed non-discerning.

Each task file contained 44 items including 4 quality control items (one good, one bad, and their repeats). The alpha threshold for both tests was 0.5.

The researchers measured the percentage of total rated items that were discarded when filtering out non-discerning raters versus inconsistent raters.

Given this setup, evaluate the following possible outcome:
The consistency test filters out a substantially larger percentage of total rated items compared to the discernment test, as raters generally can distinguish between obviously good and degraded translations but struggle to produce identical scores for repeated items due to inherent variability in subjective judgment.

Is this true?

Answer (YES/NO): NO